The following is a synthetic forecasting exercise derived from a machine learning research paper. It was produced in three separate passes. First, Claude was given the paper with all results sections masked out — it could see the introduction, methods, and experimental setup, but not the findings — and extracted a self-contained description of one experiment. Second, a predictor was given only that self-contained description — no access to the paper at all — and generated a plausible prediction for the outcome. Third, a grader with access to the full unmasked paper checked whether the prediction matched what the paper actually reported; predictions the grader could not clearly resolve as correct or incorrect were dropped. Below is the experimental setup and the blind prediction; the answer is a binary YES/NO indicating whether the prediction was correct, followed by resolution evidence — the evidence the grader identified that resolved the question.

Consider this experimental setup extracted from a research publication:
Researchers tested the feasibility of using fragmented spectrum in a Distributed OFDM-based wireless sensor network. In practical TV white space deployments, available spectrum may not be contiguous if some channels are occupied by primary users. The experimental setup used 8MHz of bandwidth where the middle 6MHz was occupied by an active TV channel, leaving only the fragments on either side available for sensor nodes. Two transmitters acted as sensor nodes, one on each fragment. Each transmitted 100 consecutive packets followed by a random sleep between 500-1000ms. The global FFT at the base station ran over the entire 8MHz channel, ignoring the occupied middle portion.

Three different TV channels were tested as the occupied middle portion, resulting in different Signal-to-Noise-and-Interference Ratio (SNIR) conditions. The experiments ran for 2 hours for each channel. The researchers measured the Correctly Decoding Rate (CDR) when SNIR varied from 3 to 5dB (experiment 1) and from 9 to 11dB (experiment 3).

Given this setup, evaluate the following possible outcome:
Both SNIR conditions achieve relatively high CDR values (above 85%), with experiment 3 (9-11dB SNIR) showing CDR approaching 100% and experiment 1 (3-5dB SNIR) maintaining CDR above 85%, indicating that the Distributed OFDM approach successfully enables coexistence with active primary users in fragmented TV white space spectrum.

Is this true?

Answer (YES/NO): YES